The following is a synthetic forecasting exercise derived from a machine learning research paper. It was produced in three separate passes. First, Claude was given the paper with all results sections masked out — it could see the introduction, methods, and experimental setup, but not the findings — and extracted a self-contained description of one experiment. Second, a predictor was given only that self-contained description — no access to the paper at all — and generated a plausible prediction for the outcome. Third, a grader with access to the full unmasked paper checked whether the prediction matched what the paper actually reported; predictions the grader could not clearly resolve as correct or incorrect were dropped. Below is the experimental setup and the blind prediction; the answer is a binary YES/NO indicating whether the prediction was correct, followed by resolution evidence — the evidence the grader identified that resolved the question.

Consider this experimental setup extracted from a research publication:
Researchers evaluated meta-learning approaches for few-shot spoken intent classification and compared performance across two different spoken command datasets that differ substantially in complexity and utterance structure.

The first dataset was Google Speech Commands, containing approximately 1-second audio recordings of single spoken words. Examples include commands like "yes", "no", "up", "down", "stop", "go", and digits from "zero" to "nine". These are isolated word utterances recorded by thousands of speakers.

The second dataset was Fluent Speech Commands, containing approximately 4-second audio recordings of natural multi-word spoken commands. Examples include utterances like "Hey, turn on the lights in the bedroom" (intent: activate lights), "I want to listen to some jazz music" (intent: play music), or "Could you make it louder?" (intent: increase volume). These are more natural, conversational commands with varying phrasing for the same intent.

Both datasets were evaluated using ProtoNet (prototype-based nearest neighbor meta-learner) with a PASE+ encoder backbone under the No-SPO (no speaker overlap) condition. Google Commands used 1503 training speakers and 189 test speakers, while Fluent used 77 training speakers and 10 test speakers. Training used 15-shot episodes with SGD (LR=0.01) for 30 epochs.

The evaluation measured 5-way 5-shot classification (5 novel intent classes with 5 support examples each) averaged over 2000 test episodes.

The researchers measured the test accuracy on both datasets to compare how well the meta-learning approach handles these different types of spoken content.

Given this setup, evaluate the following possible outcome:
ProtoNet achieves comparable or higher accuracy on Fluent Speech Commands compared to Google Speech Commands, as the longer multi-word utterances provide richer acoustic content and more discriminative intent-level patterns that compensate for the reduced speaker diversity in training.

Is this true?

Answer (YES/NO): NO